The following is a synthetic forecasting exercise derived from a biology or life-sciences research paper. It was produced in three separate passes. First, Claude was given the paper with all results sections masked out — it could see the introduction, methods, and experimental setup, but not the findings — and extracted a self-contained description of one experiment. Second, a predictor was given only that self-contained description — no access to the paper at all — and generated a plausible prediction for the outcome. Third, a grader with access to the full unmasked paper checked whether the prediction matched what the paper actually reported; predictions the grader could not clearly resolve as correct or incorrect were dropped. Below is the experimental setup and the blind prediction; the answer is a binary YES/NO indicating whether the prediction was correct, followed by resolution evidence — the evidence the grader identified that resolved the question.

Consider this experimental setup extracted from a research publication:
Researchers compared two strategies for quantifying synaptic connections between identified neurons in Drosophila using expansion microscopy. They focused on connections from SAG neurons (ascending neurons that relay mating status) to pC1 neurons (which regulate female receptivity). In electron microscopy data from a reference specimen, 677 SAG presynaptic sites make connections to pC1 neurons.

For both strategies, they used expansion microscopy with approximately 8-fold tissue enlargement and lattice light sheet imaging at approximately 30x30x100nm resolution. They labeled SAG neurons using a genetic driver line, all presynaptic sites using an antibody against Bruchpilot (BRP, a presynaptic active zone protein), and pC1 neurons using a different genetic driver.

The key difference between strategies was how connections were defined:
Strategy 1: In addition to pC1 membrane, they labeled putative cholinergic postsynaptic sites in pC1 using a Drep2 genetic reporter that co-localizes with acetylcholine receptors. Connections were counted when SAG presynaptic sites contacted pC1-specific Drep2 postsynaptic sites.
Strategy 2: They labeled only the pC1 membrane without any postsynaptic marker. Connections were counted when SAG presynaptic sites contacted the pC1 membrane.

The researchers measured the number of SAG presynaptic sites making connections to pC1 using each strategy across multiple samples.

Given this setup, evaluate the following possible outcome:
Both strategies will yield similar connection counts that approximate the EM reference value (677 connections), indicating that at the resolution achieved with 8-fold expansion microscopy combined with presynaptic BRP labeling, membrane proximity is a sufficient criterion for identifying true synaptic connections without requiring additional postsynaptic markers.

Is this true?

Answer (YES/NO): NO